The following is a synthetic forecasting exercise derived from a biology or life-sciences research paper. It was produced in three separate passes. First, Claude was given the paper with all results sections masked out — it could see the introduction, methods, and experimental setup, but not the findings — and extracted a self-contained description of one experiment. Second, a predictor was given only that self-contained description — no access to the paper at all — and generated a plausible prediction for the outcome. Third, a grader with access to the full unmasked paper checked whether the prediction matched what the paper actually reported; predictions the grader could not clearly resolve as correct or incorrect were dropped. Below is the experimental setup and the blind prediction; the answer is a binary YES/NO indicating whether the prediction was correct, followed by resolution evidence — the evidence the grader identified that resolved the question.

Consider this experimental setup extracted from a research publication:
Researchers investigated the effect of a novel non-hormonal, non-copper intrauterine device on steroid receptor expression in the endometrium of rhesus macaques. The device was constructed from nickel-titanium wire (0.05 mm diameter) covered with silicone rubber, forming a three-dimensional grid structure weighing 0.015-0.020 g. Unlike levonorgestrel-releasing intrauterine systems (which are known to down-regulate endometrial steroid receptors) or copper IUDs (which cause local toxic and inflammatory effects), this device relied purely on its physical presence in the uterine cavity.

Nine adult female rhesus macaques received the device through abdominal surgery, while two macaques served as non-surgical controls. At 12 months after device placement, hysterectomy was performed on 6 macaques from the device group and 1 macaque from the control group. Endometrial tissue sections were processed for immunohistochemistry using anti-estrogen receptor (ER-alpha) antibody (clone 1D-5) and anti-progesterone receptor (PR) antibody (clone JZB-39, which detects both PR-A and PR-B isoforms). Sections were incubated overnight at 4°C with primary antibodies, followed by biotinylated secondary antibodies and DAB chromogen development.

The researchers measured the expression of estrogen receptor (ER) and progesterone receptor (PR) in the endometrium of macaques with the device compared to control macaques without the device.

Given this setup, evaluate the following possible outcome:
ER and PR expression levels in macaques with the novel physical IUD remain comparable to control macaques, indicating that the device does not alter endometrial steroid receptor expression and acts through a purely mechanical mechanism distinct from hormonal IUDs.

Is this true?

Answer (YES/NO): YES